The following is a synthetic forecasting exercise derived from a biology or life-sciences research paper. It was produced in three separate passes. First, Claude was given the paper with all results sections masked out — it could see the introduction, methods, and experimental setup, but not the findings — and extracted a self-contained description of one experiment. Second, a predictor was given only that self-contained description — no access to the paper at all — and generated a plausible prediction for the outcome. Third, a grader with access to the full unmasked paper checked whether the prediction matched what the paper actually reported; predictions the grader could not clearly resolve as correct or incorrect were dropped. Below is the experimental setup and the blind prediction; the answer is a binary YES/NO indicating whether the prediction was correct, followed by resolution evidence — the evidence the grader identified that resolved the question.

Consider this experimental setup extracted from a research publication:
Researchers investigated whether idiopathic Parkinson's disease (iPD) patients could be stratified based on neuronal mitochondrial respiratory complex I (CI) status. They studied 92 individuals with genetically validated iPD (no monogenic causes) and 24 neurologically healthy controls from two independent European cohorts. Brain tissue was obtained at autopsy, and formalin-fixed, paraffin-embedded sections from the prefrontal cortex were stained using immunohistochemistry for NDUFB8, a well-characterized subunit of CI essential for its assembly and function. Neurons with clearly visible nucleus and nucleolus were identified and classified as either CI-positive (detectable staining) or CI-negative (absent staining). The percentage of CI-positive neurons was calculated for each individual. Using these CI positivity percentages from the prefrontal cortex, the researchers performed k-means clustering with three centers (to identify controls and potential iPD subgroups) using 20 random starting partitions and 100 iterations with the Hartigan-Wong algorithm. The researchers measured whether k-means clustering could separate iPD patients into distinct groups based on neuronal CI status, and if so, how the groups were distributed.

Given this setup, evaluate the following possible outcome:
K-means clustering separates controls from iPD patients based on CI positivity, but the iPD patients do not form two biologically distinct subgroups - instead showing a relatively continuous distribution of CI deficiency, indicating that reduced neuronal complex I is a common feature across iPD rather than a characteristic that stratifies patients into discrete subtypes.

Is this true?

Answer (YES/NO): NO